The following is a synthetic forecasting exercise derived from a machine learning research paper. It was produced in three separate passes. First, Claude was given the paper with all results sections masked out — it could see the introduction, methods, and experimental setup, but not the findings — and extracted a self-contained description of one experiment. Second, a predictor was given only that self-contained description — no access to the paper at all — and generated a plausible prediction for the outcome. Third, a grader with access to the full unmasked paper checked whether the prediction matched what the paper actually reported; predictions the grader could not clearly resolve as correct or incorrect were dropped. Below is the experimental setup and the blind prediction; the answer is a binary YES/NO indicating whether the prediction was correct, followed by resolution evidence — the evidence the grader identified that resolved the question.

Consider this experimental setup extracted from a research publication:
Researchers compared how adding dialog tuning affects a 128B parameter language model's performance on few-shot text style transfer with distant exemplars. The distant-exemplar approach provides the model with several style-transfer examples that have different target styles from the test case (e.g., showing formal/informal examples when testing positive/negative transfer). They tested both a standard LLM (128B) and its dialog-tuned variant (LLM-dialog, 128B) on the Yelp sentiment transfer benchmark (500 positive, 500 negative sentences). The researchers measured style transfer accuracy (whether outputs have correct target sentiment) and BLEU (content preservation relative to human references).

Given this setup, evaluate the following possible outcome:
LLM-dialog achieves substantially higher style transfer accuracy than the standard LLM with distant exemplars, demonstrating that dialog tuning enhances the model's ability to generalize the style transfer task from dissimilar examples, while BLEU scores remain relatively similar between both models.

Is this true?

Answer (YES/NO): NO